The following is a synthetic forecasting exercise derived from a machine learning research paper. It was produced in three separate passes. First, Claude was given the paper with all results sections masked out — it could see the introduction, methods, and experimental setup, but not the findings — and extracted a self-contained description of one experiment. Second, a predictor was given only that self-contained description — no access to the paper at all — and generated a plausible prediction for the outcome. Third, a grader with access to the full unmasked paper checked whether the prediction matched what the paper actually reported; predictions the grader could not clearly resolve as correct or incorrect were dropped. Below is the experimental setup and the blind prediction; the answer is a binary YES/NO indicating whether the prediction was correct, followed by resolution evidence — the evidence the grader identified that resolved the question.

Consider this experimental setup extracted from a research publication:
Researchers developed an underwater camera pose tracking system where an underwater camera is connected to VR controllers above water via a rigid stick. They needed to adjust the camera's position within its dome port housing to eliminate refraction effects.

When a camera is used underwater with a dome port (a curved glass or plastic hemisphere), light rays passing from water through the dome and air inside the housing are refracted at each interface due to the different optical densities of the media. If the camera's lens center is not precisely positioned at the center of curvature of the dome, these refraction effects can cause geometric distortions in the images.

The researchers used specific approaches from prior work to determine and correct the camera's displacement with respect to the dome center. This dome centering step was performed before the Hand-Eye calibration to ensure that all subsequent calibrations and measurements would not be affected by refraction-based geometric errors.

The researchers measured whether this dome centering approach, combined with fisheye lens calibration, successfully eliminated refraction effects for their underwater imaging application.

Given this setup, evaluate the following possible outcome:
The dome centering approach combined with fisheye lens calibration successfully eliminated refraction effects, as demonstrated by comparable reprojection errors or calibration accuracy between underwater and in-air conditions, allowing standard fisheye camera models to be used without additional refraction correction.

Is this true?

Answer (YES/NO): NO